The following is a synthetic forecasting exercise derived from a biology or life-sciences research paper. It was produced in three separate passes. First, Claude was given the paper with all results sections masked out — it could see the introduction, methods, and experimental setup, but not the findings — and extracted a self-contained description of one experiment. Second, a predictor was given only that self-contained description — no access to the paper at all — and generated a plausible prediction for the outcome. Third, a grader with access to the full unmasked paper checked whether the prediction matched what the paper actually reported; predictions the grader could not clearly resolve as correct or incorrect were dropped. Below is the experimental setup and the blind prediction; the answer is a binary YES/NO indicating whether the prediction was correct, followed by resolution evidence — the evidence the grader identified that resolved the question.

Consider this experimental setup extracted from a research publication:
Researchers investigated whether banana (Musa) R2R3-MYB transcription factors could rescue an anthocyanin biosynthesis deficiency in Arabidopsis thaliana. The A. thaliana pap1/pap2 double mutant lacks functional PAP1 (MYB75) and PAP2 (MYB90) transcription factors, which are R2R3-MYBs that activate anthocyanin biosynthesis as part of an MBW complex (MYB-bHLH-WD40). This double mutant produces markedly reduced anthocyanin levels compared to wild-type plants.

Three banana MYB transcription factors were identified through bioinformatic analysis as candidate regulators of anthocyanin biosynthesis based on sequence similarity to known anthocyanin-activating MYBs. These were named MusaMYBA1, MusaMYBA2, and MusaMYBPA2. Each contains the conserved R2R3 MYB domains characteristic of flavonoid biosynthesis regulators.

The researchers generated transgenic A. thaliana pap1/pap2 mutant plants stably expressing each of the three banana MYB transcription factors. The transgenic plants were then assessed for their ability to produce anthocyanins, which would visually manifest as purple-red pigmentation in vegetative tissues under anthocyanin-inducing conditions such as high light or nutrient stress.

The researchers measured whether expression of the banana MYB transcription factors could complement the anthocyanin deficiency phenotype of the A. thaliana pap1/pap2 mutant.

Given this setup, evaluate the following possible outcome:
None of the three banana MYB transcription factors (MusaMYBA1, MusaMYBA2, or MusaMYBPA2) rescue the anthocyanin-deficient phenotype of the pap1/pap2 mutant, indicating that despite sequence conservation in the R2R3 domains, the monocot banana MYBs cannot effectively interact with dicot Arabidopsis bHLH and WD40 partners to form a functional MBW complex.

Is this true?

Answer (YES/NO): YES